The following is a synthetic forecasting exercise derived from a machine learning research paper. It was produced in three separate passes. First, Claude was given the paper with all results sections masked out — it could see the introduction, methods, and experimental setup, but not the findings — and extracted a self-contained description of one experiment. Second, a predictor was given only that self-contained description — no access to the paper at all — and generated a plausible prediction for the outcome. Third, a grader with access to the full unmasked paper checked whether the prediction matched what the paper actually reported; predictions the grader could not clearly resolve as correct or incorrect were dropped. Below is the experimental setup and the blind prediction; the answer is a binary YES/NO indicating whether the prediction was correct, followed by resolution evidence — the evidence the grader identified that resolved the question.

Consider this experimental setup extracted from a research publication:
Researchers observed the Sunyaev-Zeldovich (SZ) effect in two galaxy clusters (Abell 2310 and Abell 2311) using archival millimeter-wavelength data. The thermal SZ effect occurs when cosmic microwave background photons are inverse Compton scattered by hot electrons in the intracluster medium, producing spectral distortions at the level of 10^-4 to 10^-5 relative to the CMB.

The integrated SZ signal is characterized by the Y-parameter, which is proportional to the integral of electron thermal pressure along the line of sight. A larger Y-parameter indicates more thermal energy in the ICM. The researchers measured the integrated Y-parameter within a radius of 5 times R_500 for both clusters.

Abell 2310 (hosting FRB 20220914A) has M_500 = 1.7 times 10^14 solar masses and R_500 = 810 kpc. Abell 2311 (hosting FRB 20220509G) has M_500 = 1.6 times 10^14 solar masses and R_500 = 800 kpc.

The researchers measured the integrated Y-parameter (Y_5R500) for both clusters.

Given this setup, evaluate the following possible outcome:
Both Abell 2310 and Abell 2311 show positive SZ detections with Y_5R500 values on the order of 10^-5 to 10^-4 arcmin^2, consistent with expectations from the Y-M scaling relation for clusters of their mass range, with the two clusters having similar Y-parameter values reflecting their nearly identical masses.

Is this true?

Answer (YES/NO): NO